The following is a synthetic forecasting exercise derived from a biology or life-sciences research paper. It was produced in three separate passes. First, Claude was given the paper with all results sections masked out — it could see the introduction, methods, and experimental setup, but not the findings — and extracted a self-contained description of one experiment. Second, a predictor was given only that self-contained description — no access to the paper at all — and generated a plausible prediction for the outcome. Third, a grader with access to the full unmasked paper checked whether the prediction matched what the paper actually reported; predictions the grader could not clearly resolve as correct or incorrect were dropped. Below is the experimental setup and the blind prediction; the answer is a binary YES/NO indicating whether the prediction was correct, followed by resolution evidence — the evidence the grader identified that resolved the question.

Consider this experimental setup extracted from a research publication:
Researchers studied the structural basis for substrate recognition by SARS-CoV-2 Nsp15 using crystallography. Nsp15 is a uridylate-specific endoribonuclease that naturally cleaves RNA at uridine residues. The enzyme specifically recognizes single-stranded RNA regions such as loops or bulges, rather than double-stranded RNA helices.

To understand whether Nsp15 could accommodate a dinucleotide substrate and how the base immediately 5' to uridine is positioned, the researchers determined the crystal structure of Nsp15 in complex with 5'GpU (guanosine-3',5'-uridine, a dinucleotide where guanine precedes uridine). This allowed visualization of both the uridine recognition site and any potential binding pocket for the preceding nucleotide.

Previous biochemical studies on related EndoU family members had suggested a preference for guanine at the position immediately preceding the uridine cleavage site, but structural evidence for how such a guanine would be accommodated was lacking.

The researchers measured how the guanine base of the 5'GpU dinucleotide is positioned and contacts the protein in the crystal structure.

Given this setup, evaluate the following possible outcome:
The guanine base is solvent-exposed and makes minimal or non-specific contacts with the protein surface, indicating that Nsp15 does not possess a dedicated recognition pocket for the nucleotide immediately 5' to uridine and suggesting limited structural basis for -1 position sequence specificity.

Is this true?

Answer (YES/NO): NO